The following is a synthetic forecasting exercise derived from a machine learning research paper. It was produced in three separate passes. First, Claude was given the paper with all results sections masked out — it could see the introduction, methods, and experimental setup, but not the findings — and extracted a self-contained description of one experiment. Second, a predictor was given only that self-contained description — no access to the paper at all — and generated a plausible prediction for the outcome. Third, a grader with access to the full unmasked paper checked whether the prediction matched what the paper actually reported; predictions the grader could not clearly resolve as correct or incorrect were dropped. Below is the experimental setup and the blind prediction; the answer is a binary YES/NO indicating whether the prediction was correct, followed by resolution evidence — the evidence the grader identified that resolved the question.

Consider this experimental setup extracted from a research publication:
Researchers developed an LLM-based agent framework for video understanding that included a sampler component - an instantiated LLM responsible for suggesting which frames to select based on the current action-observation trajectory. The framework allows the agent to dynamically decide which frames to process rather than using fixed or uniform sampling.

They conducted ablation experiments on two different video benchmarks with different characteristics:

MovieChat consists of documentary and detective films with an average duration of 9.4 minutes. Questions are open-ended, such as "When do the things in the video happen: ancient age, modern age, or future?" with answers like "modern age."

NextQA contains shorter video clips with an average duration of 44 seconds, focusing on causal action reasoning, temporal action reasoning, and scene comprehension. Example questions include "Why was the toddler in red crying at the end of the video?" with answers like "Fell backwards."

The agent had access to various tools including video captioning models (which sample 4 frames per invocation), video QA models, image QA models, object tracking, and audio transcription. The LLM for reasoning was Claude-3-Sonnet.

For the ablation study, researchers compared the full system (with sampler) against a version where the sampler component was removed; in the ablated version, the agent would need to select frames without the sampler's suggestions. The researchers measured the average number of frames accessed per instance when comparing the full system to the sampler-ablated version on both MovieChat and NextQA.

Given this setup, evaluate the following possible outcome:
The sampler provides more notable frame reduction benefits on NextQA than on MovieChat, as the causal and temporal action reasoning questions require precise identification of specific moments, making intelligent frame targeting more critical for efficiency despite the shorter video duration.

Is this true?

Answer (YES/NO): NO